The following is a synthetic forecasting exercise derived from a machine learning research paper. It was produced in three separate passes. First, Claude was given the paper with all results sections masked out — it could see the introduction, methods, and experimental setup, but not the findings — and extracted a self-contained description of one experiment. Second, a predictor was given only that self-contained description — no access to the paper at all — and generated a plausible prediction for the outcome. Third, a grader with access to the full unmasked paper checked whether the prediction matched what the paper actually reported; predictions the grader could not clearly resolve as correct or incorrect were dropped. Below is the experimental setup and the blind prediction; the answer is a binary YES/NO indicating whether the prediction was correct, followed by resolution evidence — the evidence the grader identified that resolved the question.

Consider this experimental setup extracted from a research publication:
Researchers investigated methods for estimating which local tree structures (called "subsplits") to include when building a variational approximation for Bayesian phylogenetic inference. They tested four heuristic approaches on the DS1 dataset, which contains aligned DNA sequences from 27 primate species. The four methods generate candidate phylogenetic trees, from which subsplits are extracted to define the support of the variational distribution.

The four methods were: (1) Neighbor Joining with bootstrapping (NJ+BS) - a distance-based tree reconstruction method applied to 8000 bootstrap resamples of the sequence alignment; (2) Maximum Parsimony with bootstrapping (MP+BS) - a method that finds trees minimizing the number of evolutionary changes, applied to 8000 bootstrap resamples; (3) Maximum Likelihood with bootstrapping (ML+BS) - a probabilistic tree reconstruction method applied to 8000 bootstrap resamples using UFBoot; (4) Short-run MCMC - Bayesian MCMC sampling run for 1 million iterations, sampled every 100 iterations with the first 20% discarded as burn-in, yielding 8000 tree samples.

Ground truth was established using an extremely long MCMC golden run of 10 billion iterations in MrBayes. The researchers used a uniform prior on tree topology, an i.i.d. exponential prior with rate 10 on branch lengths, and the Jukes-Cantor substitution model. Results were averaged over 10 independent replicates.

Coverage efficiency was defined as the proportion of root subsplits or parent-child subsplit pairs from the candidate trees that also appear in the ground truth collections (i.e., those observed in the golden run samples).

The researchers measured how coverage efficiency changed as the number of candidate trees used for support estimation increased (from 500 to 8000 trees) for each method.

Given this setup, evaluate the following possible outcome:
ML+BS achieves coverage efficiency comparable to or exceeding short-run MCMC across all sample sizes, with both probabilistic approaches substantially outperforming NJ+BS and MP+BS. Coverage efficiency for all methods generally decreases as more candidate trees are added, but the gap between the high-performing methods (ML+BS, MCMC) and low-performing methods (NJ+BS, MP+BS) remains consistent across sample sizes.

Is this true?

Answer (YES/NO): NO